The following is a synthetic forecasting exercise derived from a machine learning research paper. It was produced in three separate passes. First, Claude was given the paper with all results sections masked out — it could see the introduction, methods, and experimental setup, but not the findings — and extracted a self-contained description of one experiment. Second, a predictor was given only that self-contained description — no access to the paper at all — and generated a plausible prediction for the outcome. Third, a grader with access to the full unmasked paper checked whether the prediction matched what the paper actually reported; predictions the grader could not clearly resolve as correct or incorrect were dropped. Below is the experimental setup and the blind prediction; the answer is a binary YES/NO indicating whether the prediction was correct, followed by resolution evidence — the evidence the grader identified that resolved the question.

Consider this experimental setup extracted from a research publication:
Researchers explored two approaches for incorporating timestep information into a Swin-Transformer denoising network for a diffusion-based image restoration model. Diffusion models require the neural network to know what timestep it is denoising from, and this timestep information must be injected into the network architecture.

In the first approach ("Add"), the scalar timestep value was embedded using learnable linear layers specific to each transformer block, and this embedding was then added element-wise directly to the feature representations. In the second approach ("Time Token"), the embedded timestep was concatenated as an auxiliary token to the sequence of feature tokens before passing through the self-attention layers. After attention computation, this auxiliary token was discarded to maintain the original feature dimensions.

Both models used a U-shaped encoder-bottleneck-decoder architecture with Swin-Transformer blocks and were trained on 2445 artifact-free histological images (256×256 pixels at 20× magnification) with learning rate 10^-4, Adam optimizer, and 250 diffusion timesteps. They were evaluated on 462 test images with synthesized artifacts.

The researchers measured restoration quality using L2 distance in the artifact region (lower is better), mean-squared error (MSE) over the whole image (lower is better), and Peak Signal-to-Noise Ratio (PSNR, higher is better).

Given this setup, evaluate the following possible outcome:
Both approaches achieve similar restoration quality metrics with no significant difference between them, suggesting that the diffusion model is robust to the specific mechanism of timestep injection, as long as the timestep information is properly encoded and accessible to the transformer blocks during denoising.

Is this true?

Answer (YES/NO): NO